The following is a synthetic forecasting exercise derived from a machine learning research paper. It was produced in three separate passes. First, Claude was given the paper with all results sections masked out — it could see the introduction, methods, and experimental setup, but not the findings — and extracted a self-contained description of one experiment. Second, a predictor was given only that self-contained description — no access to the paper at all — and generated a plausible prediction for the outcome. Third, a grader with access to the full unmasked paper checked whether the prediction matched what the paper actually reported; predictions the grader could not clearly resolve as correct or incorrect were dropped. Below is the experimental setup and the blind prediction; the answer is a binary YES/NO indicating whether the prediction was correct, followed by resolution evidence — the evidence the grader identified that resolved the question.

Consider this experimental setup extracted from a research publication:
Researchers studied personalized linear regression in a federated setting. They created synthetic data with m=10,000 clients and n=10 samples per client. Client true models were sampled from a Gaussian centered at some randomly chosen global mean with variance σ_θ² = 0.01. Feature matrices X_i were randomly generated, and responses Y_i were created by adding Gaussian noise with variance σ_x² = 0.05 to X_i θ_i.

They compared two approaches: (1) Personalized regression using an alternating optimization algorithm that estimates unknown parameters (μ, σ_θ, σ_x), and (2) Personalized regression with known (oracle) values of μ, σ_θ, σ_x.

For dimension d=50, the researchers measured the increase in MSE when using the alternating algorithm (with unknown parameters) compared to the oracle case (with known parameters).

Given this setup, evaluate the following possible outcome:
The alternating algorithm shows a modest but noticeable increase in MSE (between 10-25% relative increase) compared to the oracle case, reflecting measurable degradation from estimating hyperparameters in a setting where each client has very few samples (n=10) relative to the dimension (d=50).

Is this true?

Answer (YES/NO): NO